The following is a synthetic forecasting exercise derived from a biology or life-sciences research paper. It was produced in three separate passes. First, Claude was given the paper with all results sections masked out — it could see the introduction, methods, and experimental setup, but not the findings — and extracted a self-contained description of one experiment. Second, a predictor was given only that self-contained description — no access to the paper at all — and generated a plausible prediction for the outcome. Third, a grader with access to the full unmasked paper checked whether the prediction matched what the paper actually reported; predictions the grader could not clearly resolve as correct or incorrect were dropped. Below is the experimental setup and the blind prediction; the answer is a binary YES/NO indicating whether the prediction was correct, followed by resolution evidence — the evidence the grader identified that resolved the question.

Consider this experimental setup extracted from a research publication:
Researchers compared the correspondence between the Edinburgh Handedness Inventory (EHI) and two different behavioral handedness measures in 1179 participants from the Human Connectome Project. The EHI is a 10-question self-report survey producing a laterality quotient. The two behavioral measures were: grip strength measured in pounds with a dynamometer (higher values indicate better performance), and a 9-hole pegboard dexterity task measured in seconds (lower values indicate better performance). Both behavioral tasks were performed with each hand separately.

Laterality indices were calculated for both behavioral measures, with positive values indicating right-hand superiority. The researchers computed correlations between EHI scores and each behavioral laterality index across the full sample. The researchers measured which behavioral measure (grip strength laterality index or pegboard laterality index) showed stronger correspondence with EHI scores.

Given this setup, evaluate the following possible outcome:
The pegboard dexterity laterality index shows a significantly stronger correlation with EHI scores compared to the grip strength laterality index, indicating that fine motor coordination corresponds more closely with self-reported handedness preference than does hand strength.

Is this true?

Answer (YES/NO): NO